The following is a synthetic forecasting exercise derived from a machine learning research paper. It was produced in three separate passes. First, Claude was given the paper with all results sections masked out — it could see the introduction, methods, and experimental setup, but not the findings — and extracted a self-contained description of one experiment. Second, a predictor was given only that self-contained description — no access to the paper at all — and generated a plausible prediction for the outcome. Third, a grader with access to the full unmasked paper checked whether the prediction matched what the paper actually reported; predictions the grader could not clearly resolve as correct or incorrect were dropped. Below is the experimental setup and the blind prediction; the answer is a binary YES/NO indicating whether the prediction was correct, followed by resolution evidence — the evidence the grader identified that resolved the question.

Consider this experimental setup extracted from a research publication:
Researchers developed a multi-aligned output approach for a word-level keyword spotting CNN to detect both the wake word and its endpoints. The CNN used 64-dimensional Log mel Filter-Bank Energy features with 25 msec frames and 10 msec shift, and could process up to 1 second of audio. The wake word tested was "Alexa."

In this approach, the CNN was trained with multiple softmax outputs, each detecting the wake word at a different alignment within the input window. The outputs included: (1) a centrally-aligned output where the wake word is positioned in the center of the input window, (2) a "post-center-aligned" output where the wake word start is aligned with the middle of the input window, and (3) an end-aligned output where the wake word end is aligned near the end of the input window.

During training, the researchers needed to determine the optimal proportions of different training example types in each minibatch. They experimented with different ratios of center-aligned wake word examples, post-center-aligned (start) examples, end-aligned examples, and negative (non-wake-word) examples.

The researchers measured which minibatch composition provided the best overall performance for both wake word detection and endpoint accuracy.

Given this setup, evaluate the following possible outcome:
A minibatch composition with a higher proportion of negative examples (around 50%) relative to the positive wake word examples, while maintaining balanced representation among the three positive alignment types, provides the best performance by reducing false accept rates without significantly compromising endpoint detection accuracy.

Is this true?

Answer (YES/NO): NO